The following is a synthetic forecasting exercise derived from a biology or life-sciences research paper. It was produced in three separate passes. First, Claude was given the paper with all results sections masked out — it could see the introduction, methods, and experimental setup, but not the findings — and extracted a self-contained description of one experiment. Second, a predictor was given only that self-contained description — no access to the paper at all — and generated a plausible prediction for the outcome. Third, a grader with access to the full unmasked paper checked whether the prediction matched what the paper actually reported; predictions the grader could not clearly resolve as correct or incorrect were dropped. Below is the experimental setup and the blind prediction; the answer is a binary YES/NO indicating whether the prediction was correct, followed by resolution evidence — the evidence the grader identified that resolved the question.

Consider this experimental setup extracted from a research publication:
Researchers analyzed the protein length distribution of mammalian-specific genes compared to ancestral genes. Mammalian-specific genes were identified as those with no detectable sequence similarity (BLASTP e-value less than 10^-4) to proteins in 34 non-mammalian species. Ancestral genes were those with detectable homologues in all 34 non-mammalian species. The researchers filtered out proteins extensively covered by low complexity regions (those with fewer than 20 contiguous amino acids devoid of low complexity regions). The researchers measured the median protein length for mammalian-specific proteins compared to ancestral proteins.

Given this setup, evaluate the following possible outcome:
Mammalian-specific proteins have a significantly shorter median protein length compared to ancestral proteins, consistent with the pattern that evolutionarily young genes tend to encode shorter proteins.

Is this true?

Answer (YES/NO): YES